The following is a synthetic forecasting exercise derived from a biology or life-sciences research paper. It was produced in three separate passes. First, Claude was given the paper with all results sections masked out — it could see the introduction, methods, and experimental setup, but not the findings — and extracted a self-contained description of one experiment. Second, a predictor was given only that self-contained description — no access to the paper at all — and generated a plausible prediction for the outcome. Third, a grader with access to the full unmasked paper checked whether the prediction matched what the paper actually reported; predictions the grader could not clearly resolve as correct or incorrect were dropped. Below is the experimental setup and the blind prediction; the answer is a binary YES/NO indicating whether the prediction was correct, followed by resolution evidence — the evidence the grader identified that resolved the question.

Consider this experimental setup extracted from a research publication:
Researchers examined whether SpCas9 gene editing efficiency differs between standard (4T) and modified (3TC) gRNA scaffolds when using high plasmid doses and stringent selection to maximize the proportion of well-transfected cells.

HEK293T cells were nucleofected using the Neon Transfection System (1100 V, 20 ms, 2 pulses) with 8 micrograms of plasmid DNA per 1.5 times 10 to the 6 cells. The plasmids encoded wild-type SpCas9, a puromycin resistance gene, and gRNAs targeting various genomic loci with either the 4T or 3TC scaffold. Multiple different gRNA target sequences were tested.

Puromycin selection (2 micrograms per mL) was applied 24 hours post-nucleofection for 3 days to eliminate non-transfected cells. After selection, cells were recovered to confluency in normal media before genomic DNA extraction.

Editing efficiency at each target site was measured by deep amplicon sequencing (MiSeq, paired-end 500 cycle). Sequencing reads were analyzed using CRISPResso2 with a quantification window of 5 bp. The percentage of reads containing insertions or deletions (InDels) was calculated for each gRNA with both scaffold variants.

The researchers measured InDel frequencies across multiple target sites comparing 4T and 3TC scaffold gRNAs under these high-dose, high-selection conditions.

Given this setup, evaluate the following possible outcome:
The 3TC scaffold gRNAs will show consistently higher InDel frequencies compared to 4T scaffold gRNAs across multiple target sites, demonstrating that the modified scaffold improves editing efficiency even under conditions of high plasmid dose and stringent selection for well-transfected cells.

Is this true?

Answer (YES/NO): NO